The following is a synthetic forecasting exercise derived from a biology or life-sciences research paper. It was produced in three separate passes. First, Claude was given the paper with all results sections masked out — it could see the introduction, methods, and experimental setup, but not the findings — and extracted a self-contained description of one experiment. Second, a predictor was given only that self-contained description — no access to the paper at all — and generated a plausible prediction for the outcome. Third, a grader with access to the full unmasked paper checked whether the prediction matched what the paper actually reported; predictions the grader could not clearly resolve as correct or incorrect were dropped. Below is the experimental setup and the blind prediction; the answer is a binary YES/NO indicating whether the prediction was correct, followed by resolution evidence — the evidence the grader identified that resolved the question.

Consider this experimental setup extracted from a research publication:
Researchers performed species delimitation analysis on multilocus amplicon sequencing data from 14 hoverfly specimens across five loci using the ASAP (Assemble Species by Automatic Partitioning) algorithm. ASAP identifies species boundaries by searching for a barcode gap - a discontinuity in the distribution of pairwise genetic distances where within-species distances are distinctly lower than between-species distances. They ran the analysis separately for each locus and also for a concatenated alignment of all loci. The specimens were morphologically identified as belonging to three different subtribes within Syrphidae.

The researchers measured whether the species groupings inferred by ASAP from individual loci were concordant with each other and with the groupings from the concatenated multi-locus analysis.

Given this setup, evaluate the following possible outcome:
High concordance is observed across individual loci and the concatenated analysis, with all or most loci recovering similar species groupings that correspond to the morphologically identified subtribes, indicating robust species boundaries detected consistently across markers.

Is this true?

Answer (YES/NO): NO